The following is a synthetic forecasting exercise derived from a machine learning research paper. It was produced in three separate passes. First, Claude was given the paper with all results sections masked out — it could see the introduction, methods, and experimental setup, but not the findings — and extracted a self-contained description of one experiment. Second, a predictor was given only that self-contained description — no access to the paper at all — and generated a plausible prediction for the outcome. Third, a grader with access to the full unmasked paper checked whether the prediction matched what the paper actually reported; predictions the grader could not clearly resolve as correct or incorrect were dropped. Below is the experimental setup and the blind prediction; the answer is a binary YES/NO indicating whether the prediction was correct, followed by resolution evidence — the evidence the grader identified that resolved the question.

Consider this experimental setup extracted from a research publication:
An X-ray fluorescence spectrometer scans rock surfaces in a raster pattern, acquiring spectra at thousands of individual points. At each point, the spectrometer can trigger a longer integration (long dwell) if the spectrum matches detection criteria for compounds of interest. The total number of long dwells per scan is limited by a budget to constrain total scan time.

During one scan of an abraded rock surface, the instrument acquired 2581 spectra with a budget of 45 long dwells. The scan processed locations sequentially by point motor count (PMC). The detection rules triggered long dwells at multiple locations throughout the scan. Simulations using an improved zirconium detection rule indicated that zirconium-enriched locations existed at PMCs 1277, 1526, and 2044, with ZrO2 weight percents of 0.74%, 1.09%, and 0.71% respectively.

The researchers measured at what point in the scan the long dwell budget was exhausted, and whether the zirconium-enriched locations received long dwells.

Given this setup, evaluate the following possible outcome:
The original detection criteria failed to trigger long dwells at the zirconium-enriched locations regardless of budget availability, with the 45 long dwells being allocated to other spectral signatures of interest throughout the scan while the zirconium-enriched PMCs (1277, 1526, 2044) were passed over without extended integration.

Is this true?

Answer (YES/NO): NO